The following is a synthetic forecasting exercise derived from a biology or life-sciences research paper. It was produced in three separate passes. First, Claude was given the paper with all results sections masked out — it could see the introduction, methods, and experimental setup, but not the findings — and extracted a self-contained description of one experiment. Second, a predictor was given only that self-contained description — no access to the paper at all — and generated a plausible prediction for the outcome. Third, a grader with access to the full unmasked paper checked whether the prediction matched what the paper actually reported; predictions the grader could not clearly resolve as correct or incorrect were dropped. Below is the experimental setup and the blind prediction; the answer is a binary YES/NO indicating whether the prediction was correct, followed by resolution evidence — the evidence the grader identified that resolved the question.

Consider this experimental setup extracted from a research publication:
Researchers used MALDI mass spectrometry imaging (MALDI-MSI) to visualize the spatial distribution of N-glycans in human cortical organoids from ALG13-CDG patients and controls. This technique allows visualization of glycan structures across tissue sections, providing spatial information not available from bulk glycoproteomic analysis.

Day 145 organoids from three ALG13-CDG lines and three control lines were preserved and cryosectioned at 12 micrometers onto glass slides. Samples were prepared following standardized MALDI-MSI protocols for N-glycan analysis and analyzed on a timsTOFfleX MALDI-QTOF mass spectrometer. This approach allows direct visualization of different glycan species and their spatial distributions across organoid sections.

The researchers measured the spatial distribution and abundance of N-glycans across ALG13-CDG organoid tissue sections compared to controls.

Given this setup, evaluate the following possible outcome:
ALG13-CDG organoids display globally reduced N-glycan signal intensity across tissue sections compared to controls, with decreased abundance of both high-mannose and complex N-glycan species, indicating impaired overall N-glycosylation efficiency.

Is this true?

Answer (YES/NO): NO